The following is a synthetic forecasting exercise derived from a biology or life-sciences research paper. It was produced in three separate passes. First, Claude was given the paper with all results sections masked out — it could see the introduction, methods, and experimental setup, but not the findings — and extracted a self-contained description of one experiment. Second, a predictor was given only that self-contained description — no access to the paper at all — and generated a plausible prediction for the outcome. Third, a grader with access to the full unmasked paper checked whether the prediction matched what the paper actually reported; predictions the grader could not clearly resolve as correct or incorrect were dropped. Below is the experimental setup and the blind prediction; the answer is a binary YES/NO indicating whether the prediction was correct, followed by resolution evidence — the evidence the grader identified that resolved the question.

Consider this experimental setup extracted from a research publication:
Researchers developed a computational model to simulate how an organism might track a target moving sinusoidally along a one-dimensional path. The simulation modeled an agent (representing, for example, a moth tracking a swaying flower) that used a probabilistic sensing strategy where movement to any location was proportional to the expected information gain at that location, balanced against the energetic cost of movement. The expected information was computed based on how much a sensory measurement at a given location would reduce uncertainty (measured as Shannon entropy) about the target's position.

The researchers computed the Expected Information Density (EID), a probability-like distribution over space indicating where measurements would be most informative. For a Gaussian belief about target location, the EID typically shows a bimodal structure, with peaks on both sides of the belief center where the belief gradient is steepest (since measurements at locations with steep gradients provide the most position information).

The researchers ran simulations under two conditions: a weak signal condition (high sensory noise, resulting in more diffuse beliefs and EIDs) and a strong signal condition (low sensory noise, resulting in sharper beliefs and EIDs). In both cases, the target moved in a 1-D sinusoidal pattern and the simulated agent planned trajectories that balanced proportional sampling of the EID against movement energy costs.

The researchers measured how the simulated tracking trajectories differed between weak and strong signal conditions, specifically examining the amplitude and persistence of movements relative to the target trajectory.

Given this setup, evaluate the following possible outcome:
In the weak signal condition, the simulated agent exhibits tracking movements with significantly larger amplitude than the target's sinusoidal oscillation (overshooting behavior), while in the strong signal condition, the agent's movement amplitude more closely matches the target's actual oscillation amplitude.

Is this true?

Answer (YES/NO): NO